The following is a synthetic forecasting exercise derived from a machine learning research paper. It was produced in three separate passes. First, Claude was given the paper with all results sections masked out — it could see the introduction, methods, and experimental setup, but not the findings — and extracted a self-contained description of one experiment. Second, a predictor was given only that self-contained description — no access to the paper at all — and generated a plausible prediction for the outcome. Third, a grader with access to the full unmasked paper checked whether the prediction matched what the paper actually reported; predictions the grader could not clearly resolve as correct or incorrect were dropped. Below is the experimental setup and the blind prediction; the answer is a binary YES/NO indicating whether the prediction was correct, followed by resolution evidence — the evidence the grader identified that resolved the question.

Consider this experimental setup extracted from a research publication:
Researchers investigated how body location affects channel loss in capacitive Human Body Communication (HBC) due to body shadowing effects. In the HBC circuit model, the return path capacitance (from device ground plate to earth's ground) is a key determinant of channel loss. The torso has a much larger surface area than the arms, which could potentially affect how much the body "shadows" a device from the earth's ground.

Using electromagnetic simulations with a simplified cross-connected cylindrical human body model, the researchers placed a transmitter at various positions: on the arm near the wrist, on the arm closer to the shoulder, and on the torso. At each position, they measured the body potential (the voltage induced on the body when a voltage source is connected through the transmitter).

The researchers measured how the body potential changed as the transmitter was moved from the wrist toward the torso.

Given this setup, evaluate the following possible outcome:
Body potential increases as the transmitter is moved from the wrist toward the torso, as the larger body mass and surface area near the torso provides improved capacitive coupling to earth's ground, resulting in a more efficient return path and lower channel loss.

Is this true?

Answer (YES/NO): NO